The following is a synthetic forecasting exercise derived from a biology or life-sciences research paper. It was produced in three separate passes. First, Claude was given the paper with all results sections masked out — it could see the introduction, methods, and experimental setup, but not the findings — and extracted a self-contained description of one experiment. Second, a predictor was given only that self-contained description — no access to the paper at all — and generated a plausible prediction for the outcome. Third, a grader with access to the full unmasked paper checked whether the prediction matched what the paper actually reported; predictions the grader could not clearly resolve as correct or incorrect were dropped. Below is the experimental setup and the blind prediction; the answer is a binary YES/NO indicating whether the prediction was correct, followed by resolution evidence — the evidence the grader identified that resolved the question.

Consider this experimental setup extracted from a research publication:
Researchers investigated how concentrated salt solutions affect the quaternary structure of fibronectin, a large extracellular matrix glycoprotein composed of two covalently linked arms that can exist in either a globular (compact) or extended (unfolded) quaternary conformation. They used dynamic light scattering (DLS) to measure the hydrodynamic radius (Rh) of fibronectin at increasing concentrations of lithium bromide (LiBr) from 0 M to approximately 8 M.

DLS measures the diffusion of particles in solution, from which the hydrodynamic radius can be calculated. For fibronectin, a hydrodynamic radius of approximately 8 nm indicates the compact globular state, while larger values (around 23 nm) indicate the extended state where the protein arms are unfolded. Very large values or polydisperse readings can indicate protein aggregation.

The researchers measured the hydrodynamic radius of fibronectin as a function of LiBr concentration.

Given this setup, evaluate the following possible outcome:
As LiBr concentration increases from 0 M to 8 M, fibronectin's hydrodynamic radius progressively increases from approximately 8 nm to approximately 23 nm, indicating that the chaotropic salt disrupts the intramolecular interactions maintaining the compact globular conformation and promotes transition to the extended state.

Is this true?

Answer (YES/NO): NO